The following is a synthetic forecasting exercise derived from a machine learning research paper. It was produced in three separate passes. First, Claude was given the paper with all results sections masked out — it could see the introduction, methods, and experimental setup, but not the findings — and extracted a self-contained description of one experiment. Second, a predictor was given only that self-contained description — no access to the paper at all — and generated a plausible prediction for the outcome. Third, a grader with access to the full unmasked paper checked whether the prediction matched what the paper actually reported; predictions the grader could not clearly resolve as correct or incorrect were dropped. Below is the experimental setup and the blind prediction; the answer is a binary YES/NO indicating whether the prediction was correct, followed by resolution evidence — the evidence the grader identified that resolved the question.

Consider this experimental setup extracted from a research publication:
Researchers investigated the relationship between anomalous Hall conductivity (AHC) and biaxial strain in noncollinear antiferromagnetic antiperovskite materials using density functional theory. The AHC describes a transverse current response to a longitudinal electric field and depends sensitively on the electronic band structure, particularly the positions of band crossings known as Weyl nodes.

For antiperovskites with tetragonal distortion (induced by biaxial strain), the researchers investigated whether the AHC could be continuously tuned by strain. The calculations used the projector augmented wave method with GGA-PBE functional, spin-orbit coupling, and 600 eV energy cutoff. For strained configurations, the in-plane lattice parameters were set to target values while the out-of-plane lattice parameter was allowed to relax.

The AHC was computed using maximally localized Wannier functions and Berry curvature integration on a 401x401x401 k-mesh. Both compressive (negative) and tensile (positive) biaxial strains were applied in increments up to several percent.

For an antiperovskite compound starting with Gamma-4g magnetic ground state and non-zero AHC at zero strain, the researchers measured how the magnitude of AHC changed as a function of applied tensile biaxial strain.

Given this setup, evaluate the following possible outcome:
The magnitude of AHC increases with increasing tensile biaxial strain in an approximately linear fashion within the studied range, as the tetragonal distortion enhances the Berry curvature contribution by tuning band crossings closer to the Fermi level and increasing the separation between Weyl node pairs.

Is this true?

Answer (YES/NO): NO